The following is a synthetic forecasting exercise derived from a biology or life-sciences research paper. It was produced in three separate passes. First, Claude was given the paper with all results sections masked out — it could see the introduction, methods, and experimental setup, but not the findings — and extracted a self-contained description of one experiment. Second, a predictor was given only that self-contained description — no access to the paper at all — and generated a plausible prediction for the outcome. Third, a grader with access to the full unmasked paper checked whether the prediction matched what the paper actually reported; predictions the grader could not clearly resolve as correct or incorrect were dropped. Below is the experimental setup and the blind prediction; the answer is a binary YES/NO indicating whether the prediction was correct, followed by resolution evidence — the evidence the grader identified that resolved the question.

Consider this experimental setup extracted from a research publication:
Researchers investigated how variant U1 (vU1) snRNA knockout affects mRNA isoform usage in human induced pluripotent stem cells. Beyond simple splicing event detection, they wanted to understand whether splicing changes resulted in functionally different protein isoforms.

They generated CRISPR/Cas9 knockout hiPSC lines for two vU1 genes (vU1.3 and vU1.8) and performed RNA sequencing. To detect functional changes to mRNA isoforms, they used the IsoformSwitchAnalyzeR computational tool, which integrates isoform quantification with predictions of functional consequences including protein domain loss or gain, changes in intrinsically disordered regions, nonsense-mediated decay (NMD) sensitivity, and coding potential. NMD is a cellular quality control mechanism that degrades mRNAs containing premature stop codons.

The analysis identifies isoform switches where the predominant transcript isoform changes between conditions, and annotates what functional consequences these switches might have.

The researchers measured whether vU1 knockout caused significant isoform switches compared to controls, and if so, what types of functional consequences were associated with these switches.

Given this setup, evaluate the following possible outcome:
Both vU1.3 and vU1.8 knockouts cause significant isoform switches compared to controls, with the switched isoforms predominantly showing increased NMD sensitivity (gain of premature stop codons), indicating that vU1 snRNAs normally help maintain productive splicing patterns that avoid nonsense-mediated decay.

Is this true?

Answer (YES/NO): NO